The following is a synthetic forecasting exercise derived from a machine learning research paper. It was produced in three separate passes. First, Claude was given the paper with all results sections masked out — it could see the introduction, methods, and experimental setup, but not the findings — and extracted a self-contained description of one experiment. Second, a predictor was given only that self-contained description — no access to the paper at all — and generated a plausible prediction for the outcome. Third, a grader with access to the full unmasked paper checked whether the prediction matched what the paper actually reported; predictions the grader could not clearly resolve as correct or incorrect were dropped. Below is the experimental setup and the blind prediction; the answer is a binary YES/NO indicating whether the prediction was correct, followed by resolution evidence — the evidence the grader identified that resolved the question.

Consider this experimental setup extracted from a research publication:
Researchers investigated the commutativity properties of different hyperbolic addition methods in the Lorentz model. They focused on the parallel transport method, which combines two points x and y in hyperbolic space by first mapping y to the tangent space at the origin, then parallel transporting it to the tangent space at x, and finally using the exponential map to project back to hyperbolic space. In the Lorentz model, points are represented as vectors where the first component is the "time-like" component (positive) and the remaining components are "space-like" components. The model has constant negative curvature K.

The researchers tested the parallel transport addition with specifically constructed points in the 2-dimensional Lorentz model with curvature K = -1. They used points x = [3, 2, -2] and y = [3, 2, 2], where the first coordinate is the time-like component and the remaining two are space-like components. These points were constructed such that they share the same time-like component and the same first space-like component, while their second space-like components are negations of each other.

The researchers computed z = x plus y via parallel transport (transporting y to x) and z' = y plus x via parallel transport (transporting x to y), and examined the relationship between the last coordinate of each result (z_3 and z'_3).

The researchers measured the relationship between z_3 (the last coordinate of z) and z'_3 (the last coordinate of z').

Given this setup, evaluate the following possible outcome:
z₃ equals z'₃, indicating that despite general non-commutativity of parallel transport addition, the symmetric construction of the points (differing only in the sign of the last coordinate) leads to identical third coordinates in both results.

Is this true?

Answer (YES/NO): NO